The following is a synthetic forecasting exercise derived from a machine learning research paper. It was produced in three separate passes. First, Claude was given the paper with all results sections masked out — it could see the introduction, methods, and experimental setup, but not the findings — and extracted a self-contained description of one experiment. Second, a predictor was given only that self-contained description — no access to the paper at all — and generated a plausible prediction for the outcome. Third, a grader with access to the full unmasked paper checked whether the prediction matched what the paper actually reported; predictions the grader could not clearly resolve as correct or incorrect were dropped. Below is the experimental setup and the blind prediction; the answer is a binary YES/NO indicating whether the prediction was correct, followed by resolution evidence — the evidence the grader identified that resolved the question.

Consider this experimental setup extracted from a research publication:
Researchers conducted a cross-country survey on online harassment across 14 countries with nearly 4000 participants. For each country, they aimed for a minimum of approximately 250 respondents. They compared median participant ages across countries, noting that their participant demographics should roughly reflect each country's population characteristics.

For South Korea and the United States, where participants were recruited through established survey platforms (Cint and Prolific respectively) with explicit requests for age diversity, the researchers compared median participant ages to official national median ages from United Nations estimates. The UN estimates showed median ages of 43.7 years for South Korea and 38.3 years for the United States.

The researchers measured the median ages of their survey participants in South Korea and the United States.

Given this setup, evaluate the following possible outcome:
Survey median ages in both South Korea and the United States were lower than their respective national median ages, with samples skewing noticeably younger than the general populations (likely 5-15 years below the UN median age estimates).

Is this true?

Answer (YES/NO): NO